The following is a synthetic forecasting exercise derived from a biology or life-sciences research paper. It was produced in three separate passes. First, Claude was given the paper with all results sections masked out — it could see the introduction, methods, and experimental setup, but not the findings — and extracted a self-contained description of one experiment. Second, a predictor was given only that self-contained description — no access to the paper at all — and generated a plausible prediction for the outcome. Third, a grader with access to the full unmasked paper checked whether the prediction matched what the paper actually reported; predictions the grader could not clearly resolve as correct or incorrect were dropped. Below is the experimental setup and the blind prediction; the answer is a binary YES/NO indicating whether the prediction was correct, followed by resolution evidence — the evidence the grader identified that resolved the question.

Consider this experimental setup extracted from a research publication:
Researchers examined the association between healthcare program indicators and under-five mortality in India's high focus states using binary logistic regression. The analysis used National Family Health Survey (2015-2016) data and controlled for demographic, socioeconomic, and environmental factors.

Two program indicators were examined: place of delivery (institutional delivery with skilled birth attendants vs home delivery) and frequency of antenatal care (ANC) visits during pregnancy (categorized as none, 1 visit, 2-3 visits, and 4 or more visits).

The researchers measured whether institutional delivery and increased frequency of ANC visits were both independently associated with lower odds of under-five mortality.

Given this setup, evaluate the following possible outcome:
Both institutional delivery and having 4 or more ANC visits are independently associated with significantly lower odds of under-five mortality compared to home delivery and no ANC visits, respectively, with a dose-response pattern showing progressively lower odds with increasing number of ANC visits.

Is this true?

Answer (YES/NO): YES